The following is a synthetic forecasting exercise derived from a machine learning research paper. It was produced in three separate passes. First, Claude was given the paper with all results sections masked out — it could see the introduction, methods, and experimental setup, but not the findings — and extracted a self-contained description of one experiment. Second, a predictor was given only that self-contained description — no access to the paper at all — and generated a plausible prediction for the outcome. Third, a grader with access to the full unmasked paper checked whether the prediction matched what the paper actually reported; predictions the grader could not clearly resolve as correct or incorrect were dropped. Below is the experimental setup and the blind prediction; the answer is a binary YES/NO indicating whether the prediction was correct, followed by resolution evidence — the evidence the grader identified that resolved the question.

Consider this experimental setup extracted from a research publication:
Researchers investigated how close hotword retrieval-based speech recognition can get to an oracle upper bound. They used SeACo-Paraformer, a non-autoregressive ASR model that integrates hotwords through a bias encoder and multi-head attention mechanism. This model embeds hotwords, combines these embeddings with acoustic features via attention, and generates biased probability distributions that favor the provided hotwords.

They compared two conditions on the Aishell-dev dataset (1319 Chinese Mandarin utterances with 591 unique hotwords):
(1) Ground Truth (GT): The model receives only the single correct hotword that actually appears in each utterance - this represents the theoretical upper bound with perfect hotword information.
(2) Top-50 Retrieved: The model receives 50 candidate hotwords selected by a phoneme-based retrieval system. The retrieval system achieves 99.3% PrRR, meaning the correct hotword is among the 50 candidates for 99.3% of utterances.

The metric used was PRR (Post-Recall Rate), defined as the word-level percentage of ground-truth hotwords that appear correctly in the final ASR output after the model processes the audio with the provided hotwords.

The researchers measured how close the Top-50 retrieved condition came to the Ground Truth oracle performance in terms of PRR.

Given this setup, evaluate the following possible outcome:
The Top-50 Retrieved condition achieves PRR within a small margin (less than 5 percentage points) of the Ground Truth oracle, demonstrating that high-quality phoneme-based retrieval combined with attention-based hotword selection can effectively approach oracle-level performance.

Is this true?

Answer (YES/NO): YES